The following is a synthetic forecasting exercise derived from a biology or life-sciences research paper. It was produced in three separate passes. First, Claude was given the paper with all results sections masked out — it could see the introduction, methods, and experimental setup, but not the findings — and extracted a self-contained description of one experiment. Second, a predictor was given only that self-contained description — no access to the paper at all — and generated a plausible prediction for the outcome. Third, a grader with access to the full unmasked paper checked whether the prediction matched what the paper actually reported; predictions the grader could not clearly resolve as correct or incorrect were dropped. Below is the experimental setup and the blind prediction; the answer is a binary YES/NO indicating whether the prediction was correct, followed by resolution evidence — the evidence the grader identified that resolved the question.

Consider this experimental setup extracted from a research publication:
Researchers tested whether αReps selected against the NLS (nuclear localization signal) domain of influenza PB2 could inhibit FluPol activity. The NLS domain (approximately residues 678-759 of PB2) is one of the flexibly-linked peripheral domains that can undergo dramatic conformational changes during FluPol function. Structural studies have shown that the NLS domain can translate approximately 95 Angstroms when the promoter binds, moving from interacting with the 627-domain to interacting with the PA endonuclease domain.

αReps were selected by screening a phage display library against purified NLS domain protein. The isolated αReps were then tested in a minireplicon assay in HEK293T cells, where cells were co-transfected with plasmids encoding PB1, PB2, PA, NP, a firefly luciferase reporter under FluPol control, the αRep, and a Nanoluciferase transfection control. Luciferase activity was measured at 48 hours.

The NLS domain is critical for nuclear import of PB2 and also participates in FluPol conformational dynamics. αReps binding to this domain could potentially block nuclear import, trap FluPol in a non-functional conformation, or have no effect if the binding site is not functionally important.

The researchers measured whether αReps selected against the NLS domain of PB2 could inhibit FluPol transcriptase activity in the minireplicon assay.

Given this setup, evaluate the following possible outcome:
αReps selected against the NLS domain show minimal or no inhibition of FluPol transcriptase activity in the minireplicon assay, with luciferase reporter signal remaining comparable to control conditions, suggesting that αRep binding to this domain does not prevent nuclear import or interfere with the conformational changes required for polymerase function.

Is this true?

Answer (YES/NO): YES